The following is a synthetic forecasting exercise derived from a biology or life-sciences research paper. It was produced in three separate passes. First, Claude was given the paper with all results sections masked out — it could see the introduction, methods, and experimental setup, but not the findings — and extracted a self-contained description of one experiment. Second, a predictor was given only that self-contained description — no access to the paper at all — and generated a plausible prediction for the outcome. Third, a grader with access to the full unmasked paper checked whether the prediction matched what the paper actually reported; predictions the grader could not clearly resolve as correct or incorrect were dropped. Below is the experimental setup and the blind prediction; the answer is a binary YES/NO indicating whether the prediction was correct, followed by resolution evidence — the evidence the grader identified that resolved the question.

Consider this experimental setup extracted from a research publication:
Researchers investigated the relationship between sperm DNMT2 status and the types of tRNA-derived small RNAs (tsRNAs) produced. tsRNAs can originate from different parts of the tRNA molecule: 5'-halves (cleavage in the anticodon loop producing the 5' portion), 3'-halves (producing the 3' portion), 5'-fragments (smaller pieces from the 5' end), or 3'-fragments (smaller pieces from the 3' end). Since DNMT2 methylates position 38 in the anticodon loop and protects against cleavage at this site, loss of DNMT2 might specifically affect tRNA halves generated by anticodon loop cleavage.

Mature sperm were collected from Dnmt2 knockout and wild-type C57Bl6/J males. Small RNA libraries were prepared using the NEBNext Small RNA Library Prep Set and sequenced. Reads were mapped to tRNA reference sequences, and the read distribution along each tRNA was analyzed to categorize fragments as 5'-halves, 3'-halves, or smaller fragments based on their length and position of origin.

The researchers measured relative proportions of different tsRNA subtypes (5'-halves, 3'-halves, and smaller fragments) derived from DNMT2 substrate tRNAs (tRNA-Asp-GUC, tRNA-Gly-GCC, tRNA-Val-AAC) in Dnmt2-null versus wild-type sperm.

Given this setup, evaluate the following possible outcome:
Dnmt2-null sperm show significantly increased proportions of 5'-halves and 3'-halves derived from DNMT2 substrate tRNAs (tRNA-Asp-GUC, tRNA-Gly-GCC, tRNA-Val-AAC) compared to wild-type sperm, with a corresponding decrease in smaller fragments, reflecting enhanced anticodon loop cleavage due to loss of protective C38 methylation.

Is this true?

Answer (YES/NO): NO